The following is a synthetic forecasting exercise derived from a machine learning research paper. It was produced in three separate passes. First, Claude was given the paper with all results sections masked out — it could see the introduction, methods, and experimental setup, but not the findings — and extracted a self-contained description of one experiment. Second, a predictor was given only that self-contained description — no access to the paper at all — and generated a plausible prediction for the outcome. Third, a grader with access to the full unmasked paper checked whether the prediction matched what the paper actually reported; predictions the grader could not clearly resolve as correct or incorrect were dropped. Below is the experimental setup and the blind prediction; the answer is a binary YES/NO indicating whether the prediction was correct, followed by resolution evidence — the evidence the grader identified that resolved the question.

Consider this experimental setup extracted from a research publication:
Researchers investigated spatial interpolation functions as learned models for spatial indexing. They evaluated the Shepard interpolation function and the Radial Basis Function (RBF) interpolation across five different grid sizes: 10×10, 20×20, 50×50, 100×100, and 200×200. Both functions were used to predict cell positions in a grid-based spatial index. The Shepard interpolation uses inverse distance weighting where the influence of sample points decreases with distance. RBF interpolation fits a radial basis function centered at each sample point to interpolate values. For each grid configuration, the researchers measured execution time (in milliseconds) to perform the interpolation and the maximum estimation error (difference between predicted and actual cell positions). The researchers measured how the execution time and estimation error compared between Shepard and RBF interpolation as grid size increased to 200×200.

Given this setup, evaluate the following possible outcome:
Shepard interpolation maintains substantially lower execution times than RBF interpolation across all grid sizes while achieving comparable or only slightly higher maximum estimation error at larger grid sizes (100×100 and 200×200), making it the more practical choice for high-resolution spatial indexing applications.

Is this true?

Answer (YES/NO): NO